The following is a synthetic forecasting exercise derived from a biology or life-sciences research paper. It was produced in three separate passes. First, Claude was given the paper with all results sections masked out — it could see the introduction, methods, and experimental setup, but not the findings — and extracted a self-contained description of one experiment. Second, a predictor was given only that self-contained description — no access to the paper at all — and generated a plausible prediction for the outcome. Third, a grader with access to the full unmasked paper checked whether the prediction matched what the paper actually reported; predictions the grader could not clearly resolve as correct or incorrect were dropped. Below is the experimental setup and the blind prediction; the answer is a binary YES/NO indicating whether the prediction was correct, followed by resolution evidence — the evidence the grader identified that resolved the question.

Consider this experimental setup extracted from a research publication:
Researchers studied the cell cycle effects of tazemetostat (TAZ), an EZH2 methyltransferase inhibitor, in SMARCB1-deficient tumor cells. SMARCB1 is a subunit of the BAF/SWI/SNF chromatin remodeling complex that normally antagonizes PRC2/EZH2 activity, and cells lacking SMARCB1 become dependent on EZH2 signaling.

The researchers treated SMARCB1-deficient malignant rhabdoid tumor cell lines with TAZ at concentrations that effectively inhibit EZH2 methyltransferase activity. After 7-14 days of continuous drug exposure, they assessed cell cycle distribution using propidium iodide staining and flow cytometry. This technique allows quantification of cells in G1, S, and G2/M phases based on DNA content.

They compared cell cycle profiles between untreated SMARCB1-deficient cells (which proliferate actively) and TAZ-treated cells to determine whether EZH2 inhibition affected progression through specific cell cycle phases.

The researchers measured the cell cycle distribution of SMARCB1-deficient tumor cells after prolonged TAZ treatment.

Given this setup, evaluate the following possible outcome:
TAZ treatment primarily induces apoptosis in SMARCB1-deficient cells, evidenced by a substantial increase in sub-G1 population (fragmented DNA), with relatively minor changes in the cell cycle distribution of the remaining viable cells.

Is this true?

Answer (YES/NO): NO